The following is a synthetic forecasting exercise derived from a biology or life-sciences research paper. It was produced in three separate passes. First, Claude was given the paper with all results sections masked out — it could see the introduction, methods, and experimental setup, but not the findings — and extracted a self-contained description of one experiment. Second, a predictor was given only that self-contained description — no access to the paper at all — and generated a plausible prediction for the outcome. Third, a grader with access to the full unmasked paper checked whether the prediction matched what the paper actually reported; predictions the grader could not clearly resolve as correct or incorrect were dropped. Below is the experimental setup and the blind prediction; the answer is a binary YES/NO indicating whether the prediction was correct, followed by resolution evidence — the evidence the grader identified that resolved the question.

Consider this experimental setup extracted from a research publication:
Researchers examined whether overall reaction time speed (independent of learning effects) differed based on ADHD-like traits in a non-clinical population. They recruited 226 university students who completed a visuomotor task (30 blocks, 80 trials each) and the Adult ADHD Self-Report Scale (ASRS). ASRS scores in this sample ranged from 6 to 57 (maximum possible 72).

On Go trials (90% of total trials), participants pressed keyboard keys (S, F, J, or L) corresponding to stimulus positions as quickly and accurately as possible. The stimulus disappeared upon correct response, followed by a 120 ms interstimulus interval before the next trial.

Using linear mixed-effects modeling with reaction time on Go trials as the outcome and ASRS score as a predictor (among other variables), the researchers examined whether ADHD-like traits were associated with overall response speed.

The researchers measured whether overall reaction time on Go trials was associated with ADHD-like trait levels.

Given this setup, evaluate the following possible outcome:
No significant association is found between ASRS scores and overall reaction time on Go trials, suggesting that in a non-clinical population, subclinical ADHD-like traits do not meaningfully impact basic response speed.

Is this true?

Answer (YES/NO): YES